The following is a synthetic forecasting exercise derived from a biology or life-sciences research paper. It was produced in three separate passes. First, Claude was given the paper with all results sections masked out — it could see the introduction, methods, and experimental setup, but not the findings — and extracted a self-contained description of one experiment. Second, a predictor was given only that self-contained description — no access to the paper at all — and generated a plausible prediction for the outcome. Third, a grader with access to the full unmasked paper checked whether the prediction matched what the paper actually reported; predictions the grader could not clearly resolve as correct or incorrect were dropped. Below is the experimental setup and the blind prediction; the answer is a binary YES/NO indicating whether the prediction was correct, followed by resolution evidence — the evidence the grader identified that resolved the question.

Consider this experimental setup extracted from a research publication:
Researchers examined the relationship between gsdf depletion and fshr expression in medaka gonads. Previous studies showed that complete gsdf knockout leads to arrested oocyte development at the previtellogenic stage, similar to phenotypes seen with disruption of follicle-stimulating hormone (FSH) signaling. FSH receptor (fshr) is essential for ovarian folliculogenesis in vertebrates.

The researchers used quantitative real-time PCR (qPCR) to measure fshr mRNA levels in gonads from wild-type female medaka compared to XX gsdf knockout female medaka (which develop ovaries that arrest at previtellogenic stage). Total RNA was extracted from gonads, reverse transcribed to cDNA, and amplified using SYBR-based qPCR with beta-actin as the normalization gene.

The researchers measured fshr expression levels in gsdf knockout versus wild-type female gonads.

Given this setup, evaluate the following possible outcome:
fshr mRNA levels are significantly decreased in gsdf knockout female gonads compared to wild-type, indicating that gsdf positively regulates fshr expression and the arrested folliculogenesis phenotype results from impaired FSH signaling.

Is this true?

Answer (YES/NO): YES